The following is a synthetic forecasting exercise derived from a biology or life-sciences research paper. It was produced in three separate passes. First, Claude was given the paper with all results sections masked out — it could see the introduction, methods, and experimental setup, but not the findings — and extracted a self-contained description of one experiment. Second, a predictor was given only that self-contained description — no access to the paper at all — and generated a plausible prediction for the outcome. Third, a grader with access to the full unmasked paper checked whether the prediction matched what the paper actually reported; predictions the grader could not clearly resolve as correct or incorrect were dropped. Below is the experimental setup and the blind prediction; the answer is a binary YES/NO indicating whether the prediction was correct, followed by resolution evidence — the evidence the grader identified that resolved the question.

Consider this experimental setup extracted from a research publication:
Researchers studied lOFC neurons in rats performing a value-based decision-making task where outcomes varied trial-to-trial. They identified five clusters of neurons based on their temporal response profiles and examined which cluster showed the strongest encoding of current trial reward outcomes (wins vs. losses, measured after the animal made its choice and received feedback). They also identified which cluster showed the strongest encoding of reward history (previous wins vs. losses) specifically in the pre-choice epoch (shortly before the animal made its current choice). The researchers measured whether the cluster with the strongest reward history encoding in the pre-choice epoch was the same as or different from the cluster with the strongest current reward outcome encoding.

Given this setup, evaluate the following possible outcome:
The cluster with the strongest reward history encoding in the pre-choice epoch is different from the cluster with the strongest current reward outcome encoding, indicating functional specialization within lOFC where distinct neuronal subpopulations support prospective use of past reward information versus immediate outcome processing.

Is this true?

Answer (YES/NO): NO